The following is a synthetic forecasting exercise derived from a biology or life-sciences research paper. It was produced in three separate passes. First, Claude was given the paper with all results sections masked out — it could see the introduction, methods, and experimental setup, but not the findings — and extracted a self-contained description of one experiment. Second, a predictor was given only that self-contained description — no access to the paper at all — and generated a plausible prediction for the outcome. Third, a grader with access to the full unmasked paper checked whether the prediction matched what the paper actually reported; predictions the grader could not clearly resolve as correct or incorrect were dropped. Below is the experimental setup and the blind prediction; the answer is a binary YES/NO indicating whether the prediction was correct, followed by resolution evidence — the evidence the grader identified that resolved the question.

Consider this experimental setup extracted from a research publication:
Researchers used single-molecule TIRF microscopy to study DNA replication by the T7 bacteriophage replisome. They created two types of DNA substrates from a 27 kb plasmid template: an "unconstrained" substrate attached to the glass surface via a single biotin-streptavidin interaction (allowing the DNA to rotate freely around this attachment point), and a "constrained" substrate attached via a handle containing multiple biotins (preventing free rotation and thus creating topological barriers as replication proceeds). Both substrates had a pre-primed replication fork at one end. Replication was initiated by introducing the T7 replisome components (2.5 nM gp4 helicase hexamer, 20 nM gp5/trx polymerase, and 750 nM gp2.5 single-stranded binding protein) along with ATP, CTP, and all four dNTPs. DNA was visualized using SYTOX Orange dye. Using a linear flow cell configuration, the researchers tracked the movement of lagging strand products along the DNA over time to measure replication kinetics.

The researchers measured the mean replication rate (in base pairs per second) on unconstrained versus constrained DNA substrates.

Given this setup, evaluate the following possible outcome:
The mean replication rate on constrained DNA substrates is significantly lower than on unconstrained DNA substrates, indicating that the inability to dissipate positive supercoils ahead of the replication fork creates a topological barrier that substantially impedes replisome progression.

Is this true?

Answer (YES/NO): NO